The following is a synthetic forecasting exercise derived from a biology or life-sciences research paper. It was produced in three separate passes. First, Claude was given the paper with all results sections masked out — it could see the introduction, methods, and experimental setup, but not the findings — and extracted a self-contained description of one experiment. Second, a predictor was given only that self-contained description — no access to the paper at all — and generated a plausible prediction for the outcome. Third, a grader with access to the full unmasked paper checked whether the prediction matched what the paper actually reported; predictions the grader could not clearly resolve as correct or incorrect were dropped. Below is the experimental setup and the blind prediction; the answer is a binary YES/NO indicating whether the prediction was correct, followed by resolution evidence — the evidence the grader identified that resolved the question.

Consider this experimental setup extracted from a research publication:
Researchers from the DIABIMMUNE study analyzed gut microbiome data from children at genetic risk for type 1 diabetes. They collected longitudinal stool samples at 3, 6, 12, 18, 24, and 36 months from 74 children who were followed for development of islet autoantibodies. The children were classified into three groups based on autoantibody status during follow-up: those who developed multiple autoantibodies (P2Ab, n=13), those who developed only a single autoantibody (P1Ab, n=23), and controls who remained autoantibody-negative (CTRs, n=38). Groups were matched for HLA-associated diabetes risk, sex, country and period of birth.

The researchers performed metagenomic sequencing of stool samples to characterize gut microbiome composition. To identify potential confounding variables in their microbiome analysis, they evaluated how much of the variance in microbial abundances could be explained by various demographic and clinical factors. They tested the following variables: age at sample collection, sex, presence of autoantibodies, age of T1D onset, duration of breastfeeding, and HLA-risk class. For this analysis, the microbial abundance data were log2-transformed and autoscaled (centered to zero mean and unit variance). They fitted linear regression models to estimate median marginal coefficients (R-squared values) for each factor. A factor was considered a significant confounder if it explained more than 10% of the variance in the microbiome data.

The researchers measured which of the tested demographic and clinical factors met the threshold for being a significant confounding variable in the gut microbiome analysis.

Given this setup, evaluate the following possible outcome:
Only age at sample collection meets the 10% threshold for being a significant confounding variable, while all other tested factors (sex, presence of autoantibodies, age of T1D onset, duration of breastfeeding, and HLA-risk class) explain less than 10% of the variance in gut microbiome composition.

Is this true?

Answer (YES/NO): YES